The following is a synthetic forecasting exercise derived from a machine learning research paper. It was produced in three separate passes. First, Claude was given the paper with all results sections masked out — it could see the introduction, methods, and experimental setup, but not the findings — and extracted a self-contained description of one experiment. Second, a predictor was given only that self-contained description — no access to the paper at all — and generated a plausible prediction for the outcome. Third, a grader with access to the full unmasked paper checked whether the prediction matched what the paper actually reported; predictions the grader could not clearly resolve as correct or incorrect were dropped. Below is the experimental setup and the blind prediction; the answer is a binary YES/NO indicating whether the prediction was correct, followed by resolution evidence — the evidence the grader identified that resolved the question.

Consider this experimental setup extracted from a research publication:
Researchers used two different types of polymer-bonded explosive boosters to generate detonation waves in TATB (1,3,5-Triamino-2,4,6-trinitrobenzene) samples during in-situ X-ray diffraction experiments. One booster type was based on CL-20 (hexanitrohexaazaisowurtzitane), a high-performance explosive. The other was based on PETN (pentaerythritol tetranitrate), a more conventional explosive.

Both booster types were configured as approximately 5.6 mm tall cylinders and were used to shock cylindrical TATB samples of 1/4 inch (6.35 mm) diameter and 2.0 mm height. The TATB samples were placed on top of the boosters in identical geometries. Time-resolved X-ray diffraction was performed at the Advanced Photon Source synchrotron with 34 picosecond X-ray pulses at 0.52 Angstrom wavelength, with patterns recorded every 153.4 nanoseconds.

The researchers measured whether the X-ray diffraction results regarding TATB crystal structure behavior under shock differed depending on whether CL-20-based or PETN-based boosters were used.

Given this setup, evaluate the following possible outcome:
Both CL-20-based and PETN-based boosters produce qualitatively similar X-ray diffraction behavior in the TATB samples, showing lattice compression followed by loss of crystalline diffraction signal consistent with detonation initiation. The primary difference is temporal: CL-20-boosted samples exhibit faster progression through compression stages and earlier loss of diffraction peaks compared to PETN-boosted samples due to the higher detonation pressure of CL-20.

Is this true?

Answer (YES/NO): NO